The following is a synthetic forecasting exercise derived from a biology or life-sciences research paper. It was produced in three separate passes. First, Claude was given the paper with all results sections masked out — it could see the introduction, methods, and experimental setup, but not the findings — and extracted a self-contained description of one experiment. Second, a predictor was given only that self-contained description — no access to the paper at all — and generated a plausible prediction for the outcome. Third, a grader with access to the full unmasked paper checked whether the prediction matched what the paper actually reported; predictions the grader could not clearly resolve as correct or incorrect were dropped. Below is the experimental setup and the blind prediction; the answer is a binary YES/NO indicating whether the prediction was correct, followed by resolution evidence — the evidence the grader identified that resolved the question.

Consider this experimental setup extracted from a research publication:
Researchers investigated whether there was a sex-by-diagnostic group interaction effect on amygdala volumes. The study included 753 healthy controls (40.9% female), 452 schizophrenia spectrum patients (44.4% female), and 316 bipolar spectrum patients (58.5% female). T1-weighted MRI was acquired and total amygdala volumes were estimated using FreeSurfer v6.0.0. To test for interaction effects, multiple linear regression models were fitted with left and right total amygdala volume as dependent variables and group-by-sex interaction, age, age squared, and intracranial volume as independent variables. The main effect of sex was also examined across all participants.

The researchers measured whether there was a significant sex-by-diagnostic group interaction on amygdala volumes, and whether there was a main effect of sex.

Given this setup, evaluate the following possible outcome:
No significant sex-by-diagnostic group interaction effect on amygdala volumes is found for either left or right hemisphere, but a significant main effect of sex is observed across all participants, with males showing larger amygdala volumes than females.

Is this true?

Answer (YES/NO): YES